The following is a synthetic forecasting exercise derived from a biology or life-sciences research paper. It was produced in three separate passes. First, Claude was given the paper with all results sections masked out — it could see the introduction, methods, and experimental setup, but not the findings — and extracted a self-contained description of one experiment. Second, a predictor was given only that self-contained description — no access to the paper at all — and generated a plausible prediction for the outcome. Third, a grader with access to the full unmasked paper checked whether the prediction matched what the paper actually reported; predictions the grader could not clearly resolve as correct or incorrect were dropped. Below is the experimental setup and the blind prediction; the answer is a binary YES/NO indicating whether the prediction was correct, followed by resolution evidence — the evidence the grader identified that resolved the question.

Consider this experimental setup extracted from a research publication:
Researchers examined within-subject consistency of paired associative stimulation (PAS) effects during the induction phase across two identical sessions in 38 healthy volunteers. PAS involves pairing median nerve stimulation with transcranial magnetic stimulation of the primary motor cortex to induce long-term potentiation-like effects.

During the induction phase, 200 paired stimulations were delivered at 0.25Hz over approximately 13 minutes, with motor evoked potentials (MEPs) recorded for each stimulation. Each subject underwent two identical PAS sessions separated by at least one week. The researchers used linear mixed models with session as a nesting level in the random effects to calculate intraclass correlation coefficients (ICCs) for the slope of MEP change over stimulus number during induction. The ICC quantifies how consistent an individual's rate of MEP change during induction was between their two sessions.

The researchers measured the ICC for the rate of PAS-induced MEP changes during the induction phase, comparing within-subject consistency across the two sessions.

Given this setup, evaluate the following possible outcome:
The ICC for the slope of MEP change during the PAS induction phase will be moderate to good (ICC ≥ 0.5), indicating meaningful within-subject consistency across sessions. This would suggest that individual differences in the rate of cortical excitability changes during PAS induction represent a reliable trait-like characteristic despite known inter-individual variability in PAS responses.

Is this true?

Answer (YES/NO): NO